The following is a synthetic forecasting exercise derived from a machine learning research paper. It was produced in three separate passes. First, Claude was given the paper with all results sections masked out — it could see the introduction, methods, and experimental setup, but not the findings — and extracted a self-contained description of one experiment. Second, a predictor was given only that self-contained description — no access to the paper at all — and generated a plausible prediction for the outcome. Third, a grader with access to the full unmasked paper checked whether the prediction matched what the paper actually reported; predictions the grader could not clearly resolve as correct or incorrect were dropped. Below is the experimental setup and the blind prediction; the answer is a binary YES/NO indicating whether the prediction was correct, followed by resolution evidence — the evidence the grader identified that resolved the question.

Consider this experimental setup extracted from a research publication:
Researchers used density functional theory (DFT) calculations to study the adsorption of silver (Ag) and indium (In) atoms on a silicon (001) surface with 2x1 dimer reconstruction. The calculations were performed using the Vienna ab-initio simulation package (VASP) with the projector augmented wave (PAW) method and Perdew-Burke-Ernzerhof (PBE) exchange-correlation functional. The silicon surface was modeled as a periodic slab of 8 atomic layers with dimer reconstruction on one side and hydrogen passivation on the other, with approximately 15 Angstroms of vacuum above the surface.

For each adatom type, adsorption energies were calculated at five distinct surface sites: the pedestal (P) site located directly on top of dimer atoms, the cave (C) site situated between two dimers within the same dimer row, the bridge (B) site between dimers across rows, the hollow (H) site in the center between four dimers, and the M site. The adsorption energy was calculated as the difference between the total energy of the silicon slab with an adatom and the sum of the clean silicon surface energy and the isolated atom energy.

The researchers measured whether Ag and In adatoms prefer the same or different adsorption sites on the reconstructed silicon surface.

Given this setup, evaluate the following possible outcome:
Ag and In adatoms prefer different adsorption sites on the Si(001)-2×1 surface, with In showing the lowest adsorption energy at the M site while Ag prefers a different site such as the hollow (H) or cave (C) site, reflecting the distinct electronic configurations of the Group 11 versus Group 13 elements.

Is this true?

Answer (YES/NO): YES